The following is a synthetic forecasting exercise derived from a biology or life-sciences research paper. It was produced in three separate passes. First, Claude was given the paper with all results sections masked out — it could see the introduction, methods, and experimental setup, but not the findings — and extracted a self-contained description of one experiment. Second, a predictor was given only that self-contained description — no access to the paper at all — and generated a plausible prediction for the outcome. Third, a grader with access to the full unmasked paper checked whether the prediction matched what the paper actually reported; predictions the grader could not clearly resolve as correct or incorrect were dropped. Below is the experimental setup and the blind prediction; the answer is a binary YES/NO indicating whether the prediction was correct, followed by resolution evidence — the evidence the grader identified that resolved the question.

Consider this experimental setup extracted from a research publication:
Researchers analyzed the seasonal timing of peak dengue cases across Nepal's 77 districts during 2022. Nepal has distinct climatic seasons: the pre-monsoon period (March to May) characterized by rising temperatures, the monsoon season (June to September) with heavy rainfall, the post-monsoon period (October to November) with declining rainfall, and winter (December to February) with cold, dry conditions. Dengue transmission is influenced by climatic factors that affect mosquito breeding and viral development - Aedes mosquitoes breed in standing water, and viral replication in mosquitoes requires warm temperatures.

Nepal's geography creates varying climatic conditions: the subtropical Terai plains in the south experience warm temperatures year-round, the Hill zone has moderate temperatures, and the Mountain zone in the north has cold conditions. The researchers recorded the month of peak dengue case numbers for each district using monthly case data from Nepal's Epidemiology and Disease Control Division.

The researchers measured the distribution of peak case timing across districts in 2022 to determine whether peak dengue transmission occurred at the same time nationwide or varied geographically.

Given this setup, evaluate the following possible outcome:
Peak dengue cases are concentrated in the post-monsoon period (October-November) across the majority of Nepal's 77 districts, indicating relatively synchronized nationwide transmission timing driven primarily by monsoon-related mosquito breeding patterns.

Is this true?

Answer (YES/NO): NO